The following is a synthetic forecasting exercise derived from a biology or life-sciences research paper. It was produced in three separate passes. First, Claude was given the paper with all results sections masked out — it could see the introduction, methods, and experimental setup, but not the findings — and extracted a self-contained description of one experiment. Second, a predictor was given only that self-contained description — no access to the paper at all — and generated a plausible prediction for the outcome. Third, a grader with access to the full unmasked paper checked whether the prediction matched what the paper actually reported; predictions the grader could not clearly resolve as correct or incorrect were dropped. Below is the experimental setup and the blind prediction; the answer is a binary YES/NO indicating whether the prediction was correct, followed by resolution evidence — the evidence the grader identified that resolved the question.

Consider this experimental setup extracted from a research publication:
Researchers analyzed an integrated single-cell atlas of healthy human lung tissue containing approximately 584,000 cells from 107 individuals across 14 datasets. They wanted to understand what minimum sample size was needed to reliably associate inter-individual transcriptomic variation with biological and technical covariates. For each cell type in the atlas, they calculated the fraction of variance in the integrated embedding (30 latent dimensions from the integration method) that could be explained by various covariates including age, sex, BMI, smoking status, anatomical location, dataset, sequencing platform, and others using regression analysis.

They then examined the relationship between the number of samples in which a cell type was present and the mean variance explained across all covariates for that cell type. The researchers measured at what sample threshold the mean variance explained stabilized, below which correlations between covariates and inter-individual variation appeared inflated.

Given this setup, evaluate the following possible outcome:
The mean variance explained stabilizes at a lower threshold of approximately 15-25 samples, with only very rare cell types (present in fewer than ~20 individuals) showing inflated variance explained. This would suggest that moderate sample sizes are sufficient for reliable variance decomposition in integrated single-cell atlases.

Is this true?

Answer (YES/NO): NO